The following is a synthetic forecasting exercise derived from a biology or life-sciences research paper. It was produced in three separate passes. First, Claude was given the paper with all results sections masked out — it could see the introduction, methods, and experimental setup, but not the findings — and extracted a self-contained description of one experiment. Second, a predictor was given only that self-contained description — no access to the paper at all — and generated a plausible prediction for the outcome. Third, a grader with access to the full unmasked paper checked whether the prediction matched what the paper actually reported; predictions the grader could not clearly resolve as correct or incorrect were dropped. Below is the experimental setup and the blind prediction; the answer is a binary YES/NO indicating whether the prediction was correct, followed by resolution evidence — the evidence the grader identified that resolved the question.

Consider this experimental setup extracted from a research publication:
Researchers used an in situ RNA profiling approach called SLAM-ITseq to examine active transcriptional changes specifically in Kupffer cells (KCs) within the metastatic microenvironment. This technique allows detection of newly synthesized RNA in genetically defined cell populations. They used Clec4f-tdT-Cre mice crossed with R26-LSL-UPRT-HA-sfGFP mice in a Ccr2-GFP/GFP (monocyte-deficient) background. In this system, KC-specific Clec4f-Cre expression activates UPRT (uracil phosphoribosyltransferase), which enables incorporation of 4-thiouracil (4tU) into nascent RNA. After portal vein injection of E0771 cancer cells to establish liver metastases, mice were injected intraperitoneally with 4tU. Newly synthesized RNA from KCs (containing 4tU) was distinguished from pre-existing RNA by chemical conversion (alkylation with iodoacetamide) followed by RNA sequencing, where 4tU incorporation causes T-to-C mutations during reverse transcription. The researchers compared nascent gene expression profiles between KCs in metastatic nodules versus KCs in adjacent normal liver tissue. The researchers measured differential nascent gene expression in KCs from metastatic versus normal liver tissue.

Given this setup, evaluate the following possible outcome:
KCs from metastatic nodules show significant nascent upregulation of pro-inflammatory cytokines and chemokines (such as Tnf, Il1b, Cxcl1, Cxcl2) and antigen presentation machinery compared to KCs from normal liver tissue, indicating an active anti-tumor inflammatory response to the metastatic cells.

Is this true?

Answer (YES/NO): NO